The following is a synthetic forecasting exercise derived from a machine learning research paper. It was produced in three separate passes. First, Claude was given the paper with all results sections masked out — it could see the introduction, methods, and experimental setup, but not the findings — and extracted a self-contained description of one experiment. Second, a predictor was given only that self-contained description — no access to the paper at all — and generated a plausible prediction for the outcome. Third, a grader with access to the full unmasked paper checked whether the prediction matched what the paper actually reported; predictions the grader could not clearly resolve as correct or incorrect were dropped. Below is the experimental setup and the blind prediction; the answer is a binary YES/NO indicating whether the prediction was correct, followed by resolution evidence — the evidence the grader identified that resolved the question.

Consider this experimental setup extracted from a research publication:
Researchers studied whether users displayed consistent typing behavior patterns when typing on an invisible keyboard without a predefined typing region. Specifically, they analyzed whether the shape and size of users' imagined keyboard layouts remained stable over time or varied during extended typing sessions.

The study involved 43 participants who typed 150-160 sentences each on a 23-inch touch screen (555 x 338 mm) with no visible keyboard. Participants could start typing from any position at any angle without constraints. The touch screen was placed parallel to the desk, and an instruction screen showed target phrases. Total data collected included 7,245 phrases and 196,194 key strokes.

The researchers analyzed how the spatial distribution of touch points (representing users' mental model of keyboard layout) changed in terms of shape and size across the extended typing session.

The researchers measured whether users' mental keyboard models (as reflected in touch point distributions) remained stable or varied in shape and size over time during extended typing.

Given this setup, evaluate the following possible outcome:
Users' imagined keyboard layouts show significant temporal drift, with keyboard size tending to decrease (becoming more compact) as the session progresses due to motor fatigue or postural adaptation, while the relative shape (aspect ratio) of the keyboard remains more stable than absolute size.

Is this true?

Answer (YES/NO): NO